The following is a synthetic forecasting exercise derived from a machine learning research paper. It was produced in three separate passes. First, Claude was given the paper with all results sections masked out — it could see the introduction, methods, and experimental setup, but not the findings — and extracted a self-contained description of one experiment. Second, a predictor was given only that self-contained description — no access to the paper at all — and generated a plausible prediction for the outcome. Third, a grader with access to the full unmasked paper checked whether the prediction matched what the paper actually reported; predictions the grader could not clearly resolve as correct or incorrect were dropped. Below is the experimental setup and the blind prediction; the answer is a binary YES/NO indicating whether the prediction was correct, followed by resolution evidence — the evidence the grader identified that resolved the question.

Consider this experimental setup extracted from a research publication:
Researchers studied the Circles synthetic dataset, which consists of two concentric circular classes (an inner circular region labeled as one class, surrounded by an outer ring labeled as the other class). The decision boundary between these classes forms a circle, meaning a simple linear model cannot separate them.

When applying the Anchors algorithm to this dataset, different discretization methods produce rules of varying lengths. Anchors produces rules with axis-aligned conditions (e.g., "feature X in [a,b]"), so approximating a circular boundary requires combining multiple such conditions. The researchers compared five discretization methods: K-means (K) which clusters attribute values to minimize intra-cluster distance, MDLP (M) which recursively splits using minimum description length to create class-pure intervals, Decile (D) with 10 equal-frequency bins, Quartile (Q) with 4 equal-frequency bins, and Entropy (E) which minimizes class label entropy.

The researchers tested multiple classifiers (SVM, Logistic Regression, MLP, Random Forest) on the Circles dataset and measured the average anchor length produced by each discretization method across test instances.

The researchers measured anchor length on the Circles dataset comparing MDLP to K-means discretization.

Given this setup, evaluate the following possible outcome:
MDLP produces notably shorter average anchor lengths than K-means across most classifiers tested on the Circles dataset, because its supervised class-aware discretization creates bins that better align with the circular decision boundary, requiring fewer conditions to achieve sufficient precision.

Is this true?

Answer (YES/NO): YES